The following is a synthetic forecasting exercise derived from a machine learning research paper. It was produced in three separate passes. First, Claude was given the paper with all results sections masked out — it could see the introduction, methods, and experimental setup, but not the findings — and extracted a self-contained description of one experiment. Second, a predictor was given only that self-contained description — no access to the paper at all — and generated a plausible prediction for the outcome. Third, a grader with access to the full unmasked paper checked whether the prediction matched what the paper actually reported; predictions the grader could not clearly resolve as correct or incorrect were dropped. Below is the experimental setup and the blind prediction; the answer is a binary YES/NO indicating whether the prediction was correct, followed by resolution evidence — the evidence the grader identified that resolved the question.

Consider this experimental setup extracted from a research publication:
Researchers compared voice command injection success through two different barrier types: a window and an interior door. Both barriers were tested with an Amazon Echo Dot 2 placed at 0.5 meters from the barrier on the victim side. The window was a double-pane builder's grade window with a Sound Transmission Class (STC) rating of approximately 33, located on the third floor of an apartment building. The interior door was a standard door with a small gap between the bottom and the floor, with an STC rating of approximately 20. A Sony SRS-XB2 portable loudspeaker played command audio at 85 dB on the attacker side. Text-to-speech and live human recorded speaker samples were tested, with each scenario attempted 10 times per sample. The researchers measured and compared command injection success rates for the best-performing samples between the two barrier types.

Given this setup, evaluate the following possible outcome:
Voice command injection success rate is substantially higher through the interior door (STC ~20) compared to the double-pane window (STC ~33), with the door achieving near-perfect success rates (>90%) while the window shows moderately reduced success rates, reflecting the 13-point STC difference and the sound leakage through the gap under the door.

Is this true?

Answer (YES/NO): NO